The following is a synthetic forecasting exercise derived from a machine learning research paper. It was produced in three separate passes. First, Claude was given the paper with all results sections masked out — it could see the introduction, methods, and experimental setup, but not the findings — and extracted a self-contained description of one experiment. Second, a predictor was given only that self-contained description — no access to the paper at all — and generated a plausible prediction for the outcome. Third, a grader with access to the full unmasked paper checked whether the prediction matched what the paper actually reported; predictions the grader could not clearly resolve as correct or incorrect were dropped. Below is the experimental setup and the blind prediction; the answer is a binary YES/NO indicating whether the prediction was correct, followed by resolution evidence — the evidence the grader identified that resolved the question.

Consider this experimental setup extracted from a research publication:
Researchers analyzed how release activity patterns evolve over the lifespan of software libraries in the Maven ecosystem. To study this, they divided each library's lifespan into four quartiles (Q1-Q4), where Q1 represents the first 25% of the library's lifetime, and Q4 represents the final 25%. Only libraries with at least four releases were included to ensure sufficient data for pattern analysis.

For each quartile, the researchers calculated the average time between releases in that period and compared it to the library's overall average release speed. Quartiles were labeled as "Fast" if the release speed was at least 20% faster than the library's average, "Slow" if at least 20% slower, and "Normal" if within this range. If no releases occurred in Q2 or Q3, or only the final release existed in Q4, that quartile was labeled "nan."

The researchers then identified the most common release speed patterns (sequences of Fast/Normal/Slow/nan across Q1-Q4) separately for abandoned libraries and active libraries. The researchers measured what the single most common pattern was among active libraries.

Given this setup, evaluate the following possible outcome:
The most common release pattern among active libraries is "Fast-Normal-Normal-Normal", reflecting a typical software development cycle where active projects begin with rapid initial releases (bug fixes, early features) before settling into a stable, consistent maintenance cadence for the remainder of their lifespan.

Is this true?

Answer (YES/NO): NO